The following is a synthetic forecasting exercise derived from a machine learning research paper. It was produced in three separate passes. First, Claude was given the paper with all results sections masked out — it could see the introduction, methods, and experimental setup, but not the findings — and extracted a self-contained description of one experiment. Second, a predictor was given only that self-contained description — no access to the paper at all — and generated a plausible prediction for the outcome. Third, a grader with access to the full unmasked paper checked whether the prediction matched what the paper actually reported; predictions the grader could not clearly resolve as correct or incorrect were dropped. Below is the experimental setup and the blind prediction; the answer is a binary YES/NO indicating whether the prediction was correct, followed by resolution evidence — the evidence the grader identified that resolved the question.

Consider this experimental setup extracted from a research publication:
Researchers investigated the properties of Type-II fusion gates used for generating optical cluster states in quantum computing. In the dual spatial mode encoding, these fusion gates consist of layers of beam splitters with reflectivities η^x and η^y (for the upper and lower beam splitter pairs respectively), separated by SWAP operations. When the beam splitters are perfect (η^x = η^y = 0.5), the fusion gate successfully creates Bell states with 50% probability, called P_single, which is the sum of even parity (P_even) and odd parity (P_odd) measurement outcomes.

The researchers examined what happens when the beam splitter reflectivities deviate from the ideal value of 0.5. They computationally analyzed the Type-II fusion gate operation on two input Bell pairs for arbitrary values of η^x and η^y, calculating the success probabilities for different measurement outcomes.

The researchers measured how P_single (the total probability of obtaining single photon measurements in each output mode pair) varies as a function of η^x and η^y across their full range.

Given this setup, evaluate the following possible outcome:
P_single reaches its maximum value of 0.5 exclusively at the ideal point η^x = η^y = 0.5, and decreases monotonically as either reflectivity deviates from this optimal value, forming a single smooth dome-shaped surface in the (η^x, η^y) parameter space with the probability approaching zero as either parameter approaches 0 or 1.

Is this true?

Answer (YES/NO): NO